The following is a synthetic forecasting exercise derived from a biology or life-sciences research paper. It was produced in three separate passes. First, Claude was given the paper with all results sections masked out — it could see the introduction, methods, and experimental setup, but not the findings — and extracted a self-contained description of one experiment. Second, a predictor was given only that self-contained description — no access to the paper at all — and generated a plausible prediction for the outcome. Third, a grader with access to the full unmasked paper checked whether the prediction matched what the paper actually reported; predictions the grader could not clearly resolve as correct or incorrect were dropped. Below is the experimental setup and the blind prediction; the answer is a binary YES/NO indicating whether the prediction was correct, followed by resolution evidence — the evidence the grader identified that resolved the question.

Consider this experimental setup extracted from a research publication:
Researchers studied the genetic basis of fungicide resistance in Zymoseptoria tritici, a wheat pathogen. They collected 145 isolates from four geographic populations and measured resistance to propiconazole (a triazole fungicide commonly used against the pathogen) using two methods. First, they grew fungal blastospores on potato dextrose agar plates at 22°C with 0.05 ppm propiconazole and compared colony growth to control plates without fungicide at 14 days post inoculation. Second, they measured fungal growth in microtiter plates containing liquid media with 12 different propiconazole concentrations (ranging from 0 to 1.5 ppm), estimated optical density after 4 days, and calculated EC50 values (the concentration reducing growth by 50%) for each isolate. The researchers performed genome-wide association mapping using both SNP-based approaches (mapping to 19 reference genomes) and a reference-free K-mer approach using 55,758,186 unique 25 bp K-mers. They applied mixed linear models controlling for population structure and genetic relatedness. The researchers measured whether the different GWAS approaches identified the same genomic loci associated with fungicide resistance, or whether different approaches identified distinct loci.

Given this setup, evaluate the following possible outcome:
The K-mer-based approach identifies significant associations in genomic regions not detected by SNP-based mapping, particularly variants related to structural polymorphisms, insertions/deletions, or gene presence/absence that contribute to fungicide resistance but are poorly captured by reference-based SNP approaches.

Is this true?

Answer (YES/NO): YES